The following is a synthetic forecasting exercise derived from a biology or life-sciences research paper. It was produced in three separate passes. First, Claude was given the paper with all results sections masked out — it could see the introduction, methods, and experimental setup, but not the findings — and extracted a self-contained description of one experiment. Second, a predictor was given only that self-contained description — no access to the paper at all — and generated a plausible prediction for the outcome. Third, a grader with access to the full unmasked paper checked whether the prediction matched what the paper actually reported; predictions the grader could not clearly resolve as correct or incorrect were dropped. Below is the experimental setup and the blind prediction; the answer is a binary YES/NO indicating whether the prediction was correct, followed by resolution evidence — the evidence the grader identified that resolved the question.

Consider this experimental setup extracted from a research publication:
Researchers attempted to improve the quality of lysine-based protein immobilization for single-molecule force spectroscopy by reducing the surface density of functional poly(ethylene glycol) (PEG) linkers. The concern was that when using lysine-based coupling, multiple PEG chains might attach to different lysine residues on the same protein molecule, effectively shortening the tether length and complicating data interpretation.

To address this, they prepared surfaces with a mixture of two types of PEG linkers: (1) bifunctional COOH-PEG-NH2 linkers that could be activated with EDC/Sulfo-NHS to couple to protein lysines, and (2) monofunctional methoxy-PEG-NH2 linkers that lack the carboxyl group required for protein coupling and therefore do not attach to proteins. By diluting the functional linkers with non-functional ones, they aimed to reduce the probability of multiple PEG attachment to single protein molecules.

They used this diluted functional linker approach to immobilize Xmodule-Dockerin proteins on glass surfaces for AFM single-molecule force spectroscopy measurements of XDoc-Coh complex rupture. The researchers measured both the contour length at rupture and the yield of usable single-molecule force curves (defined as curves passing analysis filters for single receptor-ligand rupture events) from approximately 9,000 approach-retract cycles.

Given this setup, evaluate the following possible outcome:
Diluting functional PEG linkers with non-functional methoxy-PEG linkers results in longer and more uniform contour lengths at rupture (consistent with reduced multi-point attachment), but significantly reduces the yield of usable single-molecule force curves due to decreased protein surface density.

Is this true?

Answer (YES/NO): NO